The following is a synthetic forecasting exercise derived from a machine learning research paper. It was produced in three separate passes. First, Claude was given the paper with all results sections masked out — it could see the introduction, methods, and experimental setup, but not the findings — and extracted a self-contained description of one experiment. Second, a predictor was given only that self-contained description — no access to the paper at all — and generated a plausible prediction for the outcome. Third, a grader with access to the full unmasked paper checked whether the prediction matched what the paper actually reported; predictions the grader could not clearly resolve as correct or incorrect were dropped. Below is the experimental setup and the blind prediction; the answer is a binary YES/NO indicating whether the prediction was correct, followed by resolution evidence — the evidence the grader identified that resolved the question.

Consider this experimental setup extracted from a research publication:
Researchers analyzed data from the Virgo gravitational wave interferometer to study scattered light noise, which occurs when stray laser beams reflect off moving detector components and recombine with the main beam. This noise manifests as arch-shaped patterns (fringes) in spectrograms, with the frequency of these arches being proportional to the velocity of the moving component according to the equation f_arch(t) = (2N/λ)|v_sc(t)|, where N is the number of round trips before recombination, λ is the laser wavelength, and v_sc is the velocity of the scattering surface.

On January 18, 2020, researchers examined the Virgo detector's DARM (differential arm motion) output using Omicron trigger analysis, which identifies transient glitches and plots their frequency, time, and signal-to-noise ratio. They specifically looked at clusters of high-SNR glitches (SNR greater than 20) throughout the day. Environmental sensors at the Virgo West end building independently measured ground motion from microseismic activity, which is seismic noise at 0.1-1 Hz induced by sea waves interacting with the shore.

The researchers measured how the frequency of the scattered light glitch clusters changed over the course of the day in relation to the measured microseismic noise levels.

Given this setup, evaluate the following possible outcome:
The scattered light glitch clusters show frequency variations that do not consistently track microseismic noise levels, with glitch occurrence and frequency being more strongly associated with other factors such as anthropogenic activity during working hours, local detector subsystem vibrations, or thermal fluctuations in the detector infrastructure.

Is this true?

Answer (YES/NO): NO